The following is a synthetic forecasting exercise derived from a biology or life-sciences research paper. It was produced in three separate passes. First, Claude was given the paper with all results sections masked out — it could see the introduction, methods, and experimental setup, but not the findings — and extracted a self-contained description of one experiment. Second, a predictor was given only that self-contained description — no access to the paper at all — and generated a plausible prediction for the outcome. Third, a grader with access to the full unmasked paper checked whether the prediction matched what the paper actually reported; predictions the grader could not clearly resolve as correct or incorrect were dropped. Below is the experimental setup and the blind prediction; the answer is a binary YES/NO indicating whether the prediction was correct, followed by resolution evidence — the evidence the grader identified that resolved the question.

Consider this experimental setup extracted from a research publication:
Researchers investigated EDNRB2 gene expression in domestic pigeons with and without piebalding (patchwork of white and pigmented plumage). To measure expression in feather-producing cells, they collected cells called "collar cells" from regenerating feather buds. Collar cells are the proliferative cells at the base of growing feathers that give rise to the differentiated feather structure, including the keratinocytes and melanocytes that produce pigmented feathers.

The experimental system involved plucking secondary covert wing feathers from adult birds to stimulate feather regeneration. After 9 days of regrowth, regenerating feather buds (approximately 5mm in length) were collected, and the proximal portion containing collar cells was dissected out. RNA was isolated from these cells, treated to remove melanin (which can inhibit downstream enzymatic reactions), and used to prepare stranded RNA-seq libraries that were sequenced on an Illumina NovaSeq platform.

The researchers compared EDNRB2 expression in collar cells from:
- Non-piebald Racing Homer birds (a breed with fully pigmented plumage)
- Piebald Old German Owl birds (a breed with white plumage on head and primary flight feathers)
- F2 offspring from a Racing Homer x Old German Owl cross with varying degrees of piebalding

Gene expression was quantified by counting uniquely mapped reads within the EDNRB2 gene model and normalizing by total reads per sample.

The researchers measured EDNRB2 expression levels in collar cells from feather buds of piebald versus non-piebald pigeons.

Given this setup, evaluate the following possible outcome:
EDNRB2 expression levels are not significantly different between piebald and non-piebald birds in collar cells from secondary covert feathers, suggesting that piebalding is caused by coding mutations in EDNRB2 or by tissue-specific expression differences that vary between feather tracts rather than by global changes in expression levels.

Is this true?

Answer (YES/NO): NO